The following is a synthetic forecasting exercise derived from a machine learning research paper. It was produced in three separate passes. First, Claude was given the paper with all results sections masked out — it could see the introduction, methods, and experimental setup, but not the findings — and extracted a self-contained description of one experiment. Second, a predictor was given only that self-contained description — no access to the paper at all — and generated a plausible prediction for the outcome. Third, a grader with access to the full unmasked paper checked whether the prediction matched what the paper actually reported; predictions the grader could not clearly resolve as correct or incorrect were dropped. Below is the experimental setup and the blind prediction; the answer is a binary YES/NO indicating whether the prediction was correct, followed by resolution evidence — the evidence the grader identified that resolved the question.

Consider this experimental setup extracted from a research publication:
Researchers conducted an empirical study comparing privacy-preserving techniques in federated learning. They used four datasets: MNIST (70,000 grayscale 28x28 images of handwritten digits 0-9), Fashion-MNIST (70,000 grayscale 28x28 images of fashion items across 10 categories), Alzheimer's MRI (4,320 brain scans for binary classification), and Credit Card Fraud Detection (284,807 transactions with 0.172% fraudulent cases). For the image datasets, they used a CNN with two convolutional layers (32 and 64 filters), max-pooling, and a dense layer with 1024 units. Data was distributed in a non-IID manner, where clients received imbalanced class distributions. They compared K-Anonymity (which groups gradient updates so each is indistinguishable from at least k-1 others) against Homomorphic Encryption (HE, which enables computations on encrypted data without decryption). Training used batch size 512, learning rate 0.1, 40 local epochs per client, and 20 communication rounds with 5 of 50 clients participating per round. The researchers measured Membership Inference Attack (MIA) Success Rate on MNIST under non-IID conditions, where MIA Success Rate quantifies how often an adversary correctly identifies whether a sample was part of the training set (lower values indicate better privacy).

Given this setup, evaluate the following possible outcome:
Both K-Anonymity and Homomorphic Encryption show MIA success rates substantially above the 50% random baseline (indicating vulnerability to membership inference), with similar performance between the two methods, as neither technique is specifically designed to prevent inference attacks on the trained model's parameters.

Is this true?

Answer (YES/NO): NO